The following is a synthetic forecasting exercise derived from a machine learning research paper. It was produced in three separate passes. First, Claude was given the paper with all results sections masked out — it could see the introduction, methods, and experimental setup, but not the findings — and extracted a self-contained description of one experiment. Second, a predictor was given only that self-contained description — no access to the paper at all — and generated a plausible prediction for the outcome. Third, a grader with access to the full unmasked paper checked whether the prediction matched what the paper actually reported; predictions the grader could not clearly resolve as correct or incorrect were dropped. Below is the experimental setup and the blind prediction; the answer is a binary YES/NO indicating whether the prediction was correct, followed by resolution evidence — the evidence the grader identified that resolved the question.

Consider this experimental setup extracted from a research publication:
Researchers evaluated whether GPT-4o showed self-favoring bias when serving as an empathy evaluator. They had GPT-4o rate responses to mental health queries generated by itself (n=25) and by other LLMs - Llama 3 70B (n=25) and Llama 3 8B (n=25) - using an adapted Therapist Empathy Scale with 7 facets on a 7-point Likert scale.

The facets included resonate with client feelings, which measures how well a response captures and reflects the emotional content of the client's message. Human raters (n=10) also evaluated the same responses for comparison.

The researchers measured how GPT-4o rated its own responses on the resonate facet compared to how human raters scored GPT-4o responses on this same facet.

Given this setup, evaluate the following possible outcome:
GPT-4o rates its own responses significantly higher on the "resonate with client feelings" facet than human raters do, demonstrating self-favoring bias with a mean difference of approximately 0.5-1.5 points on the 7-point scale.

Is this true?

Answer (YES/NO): NO